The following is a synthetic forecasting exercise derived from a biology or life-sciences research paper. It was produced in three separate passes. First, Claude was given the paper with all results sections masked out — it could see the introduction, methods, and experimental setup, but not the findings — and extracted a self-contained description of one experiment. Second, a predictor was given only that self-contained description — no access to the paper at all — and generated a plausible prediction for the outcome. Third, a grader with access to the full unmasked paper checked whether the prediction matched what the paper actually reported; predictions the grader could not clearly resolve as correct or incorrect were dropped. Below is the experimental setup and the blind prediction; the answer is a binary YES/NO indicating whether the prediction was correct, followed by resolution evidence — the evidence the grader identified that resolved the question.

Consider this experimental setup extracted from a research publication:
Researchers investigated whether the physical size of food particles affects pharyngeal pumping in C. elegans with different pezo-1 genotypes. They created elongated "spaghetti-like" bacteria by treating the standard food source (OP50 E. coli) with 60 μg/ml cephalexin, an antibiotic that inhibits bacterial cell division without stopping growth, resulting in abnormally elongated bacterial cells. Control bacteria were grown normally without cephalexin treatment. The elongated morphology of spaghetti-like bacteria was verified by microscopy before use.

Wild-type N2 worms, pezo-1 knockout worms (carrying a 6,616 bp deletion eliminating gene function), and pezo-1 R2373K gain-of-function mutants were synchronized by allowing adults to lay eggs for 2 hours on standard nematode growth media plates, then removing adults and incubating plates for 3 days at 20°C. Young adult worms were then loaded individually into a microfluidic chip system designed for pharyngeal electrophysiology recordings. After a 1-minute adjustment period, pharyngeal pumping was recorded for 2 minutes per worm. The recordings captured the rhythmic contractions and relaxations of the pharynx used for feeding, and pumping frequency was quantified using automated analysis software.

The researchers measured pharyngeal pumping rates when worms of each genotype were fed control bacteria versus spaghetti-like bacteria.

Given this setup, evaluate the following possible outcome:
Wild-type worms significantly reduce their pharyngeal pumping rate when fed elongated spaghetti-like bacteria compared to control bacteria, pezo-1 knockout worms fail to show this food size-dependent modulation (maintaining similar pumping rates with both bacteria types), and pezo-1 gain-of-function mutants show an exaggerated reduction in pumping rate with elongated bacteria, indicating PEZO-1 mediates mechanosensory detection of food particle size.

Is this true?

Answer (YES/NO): NO